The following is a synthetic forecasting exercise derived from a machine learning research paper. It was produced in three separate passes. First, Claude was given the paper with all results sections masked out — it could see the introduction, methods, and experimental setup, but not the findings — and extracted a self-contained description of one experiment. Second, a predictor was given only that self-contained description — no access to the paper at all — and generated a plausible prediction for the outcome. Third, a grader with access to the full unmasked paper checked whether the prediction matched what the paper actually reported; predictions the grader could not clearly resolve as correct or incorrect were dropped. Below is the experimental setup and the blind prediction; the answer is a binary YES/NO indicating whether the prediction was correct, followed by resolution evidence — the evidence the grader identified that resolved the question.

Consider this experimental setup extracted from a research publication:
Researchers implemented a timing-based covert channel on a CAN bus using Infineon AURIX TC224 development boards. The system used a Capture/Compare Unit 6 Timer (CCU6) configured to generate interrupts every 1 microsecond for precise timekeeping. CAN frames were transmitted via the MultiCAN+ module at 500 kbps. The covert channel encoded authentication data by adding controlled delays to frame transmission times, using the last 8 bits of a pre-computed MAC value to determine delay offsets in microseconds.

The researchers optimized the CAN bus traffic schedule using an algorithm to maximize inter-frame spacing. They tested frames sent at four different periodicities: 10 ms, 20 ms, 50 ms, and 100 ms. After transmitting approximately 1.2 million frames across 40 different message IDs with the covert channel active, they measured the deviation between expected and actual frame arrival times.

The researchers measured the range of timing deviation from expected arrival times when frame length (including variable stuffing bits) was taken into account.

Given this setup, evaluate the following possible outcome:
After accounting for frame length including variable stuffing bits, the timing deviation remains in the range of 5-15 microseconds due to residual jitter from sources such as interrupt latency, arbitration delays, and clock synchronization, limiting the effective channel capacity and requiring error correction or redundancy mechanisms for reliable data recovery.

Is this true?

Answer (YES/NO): NO